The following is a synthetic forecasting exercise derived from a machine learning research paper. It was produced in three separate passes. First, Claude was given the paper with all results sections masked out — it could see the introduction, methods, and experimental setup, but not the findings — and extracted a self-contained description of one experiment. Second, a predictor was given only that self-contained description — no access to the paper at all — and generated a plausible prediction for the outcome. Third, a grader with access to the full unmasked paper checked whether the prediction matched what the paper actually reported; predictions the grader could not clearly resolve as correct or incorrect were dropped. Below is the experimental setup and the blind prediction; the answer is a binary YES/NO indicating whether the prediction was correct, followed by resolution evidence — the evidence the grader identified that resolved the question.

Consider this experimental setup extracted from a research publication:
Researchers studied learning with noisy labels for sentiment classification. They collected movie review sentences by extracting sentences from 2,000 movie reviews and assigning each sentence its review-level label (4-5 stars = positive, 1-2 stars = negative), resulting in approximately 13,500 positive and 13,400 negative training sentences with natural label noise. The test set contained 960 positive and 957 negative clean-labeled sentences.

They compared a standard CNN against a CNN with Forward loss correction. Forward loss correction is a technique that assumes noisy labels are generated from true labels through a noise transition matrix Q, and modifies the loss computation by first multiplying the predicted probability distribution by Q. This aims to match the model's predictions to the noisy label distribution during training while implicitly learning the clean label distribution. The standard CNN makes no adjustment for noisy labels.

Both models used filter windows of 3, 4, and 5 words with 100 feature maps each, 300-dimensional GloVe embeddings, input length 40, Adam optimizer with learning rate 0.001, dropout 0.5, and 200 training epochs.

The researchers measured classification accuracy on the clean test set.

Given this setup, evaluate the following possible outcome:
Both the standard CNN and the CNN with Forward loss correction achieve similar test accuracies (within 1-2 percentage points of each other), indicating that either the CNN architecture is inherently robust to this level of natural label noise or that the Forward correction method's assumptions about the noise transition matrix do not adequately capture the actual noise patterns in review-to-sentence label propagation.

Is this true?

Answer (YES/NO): YES